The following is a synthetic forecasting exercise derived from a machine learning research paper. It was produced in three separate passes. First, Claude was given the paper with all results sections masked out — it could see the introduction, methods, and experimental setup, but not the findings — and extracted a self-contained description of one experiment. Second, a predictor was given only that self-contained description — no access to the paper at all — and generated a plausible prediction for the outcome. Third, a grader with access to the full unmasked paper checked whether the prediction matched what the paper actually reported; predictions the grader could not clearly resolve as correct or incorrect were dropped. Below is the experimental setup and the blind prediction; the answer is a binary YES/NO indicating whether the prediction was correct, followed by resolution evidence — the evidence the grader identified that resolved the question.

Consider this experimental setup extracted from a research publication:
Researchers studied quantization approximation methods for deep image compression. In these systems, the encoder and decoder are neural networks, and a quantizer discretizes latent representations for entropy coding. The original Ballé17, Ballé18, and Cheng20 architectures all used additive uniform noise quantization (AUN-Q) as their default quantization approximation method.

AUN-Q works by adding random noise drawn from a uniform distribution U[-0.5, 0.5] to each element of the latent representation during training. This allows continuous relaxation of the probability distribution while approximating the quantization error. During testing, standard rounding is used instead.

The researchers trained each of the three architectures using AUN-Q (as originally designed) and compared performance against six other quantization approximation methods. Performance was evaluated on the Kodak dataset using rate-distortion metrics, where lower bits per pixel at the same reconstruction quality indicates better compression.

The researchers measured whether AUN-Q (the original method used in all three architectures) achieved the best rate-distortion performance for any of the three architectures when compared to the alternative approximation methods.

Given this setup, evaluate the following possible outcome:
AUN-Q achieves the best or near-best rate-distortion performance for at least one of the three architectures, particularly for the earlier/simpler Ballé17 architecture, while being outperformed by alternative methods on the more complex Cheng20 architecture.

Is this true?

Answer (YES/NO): NO